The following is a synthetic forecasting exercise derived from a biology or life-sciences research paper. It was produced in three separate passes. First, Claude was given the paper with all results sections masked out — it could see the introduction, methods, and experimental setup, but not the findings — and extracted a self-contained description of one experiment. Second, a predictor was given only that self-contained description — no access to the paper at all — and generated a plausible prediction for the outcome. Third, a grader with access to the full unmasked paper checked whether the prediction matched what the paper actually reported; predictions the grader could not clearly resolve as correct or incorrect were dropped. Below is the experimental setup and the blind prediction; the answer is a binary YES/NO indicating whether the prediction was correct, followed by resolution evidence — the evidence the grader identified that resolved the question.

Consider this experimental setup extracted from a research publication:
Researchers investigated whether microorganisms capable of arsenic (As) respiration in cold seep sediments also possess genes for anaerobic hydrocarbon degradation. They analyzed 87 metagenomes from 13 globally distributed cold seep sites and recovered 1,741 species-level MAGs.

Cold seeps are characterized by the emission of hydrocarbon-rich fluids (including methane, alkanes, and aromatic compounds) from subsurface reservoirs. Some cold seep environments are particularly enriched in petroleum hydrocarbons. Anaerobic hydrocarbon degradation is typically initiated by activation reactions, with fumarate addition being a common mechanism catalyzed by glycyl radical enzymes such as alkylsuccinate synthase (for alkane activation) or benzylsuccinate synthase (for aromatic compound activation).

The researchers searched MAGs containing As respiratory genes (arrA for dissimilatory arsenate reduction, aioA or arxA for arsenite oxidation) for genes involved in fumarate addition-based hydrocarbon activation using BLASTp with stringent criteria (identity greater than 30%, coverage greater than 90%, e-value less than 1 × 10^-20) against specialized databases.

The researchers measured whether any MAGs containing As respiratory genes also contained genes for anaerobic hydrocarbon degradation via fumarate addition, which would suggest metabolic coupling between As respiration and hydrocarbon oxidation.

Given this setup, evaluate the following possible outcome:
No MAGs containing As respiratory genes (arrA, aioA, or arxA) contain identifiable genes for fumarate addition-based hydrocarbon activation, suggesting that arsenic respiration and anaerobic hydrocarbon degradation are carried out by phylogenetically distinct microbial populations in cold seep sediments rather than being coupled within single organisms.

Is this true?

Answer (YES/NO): NO